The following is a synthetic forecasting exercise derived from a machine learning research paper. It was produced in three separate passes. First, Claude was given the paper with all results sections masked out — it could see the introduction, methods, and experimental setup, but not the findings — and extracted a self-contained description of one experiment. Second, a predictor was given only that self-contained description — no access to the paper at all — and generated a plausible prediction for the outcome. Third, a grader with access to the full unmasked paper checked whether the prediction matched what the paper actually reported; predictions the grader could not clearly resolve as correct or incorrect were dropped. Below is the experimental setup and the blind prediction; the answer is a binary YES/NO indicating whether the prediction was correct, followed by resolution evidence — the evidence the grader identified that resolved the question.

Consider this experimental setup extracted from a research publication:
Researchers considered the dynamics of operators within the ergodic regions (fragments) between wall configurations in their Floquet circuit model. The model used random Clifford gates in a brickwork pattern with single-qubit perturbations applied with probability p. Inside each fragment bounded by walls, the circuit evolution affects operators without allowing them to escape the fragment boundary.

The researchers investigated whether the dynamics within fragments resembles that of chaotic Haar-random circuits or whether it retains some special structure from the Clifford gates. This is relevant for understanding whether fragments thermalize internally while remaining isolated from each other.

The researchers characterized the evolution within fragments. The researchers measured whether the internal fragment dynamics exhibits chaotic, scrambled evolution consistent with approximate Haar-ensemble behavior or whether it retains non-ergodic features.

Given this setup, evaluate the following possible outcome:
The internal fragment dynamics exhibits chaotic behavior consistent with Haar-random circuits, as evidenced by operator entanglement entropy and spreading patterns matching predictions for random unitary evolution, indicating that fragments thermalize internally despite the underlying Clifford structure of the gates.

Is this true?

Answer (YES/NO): NO